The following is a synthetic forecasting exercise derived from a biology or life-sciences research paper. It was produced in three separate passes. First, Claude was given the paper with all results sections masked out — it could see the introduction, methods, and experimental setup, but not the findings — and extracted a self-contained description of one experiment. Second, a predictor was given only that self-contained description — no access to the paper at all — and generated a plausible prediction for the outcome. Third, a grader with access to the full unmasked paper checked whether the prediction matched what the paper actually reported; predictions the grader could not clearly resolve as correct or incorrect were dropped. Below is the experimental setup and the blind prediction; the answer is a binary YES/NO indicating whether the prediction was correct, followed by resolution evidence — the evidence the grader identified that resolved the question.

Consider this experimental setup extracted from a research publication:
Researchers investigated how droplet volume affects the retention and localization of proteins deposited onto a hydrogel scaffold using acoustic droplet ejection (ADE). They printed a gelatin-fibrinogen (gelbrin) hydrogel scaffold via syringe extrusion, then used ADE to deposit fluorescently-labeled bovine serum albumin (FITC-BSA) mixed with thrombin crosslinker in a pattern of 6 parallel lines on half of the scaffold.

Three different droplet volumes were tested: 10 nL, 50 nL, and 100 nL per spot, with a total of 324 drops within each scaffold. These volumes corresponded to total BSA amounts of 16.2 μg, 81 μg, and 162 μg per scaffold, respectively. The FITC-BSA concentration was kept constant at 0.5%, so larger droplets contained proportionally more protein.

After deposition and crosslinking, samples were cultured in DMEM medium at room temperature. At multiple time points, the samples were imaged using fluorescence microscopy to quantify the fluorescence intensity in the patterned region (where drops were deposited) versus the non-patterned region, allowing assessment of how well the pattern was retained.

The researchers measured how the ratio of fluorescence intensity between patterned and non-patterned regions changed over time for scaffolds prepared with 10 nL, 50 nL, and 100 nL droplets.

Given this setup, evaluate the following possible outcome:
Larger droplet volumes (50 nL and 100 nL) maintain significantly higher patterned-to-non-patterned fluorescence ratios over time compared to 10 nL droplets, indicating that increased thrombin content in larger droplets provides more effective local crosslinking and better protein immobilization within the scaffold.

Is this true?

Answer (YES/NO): NO